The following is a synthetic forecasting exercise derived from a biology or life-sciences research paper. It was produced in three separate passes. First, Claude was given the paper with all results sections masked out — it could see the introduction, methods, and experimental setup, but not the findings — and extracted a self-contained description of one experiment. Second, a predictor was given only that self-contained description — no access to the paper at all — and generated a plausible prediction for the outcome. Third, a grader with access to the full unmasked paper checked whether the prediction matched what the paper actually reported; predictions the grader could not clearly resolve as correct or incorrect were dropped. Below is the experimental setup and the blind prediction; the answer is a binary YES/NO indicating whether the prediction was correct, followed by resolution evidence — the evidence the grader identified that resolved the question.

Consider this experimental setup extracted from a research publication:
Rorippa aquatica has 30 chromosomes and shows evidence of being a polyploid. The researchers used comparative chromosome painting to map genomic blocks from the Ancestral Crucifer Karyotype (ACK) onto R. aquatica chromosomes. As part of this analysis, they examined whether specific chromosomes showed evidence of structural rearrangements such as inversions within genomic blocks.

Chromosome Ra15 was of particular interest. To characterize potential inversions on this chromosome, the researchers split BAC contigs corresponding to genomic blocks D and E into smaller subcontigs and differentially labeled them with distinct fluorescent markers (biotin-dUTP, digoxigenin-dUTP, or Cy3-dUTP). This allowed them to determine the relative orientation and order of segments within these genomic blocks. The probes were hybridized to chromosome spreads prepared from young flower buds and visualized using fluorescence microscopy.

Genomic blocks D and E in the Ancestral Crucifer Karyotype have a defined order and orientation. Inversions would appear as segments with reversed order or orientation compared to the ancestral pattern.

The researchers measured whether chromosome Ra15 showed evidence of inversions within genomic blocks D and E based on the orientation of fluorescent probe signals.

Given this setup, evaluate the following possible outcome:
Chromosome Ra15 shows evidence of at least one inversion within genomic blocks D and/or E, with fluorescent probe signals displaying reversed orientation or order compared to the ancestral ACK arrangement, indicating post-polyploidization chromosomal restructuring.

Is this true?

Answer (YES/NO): YES